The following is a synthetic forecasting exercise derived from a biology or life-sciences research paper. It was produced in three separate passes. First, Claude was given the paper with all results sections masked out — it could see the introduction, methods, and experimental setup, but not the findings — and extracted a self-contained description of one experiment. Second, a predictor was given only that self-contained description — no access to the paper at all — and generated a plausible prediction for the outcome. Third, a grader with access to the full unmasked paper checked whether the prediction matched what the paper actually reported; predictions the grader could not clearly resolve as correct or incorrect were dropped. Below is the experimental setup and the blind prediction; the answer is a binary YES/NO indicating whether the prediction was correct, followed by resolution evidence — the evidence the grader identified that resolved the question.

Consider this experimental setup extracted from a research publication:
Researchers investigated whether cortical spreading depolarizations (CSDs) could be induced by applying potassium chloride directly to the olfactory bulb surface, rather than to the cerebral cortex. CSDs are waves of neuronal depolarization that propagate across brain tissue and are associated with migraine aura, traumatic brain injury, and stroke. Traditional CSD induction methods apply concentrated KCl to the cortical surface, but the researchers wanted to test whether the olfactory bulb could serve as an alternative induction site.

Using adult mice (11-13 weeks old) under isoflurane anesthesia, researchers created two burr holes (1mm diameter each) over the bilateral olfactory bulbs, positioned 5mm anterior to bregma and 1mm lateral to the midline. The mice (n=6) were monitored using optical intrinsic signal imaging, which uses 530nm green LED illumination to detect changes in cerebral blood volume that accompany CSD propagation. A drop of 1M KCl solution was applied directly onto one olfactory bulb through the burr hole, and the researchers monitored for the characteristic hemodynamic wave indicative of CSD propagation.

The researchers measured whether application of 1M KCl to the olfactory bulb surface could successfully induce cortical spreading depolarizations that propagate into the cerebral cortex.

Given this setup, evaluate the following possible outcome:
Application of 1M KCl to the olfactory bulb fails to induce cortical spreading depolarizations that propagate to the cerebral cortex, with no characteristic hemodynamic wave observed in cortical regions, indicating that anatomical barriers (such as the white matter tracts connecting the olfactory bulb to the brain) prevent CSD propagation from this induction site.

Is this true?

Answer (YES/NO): NO